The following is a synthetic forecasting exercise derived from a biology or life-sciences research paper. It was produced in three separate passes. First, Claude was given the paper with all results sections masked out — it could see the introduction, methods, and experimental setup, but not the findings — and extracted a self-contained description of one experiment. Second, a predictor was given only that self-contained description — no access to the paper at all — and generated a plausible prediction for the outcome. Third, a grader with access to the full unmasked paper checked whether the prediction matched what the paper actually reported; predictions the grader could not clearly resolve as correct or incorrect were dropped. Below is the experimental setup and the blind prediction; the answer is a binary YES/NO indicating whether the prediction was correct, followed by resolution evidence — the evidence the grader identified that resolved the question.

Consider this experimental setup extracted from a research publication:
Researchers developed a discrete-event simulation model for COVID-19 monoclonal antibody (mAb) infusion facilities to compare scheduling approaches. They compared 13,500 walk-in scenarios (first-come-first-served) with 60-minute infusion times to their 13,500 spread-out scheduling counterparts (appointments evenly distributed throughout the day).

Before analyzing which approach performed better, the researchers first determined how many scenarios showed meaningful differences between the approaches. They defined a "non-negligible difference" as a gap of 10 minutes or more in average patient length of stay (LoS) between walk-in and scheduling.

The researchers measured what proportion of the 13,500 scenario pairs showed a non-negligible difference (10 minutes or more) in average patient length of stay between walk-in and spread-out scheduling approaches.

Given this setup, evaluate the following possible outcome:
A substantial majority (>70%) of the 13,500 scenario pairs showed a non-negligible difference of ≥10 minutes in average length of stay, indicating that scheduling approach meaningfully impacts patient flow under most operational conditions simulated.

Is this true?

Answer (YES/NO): YES